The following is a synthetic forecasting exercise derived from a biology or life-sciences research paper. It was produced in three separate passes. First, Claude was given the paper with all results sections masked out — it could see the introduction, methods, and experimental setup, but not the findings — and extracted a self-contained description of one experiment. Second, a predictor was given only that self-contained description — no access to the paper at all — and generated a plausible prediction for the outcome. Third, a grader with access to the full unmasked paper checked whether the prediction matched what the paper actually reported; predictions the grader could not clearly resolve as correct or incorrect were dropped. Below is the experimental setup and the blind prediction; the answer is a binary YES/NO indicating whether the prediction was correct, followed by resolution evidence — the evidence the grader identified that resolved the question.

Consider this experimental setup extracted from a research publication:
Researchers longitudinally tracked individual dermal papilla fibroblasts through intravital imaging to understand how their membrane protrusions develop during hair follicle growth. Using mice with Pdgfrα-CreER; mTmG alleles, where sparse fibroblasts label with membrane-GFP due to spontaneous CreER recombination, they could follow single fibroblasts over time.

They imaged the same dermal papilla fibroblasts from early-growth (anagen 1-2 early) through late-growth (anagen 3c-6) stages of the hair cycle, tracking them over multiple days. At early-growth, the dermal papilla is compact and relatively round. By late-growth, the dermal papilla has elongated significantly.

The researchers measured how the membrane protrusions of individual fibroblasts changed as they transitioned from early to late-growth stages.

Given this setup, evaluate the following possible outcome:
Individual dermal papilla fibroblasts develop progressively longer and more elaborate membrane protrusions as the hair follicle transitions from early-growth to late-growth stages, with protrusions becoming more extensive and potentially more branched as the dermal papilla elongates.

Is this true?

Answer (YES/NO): YES